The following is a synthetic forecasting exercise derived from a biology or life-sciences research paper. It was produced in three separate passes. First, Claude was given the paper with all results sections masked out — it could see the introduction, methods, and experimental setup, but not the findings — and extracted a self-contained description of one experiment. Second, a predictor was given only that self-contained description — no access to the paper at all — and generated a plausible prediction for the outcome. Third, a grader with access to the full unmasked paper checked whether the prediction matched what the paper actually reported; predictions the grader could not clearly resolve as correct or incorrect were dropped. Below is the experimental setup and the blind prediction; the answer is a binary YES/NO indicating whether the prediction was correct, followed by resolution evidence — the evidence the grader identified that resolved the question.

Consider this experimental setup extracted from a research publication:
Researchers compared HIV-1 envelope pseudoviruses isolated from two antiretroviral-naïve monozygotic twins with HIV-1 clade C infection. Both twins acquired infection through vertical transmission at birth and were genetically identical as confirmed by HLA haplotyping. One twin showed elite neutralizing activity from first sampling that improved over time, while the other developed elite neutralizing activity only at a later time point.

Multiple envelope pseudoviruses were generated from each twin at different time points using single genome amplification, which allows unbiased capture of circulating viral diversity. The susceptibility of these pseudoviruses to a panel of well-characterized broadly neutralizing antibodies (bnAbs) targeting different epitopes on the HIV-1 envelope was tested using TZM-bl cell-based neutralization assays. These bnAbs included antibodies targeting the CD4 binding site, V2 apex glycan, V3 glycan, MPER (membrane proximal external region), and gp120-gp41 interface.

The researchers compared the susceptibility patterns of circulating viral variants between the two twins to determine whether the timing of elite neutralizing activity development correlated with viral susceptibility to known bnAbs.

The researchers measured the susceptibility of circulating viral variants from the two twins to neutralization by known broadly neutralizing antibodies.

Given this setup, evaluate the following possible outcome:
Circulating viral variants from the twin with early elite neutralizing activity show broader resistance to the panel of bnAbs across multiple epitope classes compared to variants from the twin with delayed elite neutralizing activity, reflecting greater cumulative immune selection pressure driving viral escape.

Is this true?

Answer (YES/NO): NO